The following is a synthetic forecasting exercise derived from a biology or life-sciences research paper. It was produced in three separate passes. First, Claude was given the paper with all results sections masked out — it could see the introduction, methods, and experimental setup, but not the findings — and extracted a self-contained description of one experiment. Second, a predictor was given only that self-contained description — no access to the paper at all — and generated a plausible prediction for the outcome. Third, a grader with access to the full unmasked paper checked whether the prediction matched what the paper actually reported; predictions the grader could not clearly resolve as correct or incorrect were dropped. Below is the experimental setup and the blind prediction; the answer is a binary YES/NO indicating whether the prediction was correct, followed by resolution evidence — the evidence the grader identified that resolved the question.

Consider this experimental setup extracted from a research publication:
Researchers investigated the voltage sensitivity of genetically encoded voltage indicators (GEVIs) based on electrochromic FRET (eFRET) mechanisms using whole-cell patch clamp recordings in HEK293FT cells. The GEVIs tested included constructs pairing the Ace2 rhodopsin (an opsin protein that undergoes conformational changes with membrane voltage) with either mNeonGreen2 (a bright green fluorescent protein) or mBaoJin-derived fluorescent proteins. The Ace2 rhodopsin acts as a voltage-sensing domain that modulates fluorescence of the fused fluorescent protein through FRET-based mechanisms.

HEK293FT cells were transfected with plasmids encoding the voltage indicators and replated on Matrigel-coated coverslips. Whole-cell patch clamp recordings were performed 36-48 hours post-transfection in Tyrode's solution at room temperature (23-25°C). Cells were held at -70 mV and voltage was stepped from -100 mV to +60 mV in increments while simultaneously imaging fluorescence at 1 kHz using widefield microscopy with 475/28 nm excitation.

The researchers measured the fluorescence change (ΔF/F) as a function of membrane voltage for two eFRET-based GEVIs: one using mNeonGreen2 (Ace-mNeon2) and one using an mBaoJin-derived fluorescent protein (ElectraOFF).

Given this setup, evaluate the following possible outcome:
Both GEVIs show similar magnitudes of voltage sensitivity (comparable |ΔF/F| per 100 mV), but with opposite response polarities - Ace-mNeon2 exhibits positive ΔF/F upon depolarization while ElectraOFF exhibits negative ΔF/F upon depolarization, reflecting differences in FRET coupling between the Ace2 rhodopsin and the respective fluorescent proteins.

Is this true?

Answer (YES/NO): NO